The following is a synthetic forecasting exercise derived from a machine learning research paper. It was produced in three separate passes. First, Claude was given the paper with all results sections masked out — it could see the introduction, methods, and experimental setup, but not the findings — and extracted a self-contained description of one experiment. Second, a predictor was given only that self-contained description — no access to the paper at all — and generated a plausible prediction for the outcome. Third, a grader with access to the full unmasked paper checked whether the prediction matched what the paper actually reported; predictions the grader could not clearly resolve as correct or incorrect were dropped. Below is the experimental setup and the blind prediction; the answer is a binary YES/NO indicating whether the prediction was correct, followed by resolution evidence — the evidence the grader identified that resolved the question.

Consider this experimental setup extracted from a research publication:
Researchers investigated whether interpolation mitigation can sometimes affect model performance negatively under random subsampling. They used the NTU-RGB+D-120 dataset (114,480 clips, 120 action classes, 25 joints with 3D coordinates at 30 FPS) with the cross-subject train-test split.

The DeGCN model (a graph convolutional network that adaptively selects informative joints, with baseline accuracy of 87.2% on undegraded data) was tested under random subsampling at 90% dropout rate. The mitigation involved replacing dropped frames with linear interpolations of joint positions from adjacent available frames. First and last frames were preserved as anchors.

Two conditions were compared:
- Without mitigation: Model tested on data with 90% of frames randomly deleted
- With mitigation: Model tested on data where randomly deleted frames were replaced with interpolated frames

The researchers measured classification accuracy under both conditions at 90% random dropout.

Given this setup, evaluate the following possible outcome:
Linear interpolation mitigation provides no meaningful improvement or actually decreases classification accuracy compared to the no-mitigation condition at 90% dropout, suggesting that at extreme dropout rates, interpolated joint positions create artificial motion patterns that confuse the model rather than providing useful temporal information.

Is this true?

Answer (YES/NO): YES